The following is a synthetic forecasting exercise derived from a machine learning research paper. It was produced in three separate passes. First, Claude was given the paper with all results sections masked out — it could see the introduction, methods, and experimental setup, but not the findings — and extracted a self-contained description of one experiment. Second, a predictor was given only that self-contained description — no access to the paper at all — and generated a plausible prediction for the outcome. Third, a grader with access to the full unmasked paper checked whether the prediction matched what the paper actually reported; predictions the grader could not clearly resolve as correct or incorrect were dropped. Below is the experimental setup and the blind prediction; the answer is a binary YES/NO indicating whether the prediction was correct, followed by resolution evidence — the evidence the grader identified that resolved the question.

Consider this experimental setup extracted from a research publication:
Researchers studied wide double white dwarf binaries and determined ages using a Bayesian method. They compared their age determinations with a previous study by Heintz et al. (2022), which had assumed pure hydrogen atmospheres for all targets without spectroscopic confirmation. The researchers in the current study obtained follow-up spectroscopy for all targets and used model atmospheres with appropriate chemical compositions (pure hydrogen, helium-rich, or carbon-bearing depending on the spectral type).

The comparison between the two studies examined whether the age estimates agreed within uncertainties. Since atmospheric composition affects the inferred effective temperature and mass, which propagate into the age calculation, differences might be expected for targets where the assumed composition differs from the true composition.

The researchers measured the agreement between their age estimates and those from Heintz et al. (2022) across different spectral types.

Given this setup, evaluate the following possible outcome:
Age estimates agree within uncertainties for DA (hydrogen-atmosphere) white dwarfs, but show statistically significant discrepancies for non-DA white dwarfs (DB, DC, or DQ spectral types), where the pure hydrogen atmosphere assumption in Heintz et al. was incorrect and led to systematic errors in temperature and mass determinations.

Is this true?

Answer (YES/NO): YES